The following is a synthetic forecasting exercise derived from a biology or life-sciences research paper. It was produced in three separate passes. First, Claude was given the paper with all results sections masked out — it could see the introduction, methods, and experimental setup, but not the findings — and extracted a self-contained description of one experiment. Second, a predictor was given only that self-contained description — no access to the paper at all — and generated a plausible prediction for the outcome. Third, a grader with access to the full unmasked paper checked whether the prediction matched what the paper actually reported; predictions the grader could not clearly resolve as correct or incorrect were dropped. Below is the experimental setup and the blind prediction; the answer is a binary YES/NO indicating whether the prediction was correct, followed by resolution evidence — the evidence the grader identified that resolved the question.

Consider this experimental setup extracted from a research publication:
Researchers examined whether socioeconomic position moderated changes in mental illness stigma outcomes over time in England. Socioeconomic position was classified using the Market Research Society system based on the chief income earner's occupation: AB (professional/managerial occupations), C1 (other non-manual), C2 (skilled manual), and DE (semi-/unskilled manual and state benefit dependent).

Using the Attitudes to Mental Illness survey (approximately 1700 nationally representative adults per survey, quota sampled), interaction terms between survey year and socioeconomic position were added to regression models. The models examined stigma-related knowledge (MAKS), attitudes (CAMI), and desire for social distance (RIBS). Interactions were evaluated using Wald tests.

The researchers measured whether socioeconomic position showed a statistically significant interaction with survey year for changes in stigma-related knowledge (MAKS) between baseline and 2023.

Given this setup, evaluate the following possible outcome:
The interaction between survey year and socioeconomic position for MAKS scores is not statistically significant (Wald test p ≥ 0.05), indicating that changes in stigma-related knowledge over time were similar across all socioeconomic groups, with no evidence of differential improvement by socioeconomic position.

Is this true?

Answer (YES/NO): NO